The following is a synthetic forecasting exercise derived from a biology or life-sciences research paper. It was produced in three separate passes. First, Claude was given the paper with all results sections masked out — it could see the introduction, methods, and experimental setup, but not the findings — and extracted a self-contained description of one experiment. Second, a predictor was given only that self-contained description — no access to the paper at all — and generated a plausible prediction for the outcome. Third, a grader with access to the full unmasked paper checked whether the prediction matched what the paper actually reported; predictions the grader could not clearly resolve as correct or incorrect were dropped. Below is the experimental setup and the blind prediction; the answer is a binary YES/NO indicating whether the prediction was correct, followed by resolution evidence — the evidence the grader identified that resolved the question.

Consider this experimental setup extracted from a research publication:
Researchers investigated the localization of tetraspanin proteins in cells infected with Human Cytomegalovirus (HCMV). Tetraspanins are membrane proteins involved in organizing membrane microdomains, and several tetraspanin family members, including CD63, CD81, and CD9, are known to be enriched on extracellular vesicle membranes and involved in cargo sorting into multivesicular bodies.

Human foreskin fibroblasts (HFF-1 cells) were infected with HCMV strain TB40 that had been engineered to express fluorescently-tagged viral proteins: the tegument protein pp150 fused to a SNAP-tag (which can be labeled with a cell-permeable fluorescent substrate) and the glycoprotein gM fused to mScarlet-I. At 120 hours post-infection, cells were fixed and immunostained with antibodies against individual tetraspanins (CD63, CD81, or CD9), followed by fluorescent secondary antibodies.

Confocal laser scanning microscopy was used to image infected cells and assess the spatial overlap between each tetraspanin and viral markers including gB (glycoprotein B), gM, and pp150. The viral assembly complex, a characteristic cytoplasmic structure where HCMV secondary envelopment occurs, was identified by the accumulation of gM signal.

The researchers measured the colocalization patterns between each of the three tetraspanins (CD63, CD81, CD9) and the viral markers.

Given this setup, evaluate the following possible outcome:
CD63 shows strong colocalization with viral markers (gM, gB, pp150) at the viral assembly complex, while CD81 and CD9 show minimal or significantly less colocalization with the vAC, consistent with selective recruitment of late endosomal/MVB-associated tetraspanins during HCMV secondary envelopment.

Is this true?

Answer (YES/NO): NO